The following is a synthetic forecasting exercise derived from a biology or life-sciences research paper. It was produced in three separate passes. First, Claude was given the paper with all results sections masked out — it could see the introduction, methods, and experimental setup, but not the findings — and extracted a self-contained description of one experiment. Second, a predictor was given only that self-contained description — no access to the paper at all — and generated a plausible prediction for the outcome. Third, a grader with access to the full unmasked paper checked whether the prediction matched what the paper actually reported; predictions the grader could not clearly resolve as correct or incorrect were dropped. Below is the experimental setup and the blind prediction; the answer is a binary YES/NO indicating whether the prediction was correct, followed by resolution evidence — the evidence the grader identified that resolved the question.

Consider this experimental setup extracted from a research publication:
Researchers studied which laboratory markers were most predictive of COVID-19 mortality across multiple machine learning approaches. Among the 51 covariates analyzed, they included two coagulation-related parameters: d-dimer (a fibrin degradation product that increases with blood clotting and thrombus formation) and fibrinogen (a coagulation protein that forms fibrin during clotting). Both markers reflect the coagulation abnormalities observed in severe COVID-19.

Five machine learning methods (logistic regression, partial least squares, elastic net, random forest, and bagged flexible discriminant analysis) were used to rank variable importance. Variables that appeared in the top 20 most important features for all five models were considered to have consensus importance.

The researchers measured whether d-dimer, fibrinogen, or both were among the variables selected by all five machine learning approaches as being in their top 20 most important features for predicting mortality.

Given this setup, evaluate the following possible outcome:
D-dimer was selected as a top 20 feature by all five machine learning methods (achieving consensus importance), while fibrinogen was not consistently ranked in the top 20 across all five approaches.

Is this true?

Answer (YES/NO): YES